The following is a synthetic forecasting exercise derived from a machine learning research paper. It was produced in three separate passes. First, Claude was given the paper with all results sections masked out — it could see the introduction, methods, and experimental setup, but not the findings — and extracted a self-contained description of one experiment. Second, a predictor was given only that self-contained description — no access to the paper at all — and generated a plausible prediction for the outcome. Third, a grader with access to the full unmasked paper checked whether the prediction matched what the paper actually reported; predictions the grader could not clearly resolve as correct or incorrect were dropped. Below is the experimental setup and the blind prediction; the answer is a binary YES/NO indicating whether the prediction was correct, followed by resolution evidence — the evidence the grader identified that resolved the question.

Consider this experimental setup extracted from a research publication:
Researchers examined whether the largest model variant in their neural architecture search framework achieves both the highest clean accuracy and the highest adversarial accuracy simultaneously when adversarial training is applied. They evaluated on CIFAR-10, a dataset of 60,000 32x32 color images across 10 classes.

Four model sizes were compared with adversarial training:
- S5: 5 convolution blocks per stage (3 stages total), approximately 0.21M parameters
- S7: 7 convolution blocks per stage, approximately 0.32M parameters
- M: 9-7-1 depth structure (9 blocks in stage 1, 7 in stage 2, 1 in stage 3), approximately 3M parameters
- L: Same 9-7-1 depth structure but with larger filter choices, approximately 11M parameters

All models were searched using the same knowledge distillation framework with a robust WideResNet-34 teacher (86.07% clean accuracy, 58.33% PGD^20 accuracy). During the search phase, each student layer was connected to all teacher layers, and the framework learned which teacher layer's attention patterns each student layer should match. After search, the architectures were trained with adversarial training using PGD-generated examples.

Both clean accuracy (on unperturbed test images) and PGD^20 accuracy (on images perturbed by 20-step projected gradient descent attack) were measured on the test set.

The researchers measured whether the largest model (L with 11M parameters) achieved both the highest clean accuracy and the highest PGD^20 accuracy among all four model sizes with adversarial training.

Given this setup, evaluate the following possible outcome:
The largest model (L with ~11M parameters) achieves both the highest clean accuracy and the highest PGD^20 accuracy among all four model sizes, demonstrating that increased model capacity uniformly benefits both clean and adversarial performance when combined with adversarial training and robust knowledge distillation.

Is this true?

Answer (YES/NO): NO